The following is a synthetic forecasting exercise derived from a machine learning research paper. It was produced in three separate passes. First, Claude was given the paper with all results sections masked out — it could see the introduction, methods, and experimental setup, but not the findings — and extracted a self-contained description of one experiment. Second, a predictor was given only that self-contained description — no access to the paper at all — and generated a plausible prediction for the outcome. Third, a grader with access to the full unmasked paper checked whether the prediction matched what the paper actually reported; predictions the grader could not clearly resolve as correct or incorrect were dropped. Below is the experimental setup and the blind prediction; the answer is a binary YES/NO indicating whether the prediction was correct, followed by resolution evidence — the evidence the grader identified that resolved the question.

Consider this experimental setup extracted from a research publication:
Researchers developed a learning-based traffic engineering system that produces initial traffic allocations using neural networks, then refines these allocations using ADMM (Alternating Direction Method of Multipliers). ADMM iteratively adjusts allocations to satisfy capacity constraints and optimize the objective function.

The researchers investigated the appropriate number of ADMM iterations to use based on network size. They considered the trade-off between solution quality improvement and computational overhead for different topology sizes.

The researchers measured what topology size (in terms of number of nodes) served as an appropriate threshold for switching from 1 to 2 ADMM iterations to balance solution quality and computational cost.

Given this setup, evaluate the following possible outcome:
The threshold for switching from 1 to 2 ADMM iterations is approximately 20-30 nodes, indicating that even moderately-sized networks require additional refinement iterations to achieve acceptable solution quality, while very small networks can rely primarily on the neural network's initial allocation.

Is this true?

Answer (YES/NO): NO